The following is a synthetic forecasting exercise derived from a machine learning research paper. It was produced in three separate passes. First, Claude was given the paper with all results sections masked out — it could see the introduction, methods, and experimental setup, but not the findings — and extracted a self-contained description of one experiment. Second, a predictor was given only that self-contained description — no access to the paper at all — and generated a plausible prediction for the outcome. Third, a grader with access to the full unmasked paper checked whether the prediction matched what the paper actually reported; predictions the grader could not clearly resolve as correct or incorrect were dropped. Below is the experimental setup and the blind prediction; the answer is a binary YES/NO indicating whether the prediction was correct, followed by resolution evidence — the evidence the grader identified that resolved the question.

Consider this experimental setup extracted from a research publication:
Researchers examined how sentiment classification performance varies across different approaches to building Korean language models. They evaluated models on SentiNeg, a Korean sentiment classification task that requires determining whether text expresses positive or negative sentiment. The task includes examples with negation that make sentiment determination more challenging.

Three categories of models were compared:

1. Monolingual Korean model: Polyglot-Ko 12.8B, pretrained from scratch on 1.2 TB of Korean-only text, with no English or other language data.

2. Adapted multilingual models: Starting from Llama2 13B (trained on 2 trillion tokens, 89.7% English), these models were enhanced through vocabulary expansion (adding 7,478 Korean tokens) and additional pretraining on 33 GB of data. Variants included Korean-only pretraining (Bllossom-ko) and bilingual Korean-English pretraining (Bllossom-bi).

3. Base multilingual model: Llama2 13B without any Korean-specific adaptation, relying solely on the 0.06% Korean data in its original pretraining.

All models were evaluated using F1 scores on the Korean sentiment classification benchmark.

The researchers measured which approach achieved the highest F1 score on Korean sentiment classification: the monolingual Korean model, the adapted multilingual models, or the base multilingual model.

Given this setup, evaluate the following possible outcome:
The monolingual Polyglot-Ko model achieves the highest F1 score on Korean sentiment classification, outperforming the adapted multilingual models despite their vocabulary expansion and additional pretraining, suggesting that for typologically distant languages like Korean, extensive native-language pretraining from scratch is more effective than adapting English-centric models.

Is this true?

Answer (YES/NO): YES